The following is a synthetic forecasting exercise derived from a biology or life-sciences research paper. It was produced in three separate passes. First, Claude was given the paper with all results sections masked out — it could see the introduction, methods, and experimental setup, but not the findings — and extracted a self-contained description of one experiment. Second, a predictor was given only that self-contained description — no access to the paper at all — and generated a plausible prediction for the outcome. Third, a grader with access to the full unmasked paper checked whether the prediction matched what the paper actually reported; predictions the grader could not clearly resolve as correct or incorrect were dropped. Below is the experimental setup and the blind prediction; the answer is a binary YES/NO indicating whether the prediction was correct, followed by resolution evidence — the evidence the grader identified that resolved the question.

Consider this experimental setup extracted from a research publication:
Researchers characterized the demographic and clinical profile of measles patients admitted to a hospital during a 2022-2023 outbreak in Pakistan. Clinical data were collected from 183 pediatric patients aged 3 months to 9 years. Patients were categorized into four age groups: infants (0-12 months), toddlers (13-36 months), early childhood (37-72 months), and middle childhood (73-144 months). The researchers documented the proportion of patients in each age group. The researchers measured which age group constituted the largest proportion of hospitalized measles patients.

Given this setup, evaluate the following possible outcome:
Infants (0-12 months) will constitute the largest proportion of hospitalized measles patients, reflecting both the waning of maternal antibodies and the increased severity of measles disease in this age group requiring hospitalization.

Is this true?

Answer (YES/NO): YES